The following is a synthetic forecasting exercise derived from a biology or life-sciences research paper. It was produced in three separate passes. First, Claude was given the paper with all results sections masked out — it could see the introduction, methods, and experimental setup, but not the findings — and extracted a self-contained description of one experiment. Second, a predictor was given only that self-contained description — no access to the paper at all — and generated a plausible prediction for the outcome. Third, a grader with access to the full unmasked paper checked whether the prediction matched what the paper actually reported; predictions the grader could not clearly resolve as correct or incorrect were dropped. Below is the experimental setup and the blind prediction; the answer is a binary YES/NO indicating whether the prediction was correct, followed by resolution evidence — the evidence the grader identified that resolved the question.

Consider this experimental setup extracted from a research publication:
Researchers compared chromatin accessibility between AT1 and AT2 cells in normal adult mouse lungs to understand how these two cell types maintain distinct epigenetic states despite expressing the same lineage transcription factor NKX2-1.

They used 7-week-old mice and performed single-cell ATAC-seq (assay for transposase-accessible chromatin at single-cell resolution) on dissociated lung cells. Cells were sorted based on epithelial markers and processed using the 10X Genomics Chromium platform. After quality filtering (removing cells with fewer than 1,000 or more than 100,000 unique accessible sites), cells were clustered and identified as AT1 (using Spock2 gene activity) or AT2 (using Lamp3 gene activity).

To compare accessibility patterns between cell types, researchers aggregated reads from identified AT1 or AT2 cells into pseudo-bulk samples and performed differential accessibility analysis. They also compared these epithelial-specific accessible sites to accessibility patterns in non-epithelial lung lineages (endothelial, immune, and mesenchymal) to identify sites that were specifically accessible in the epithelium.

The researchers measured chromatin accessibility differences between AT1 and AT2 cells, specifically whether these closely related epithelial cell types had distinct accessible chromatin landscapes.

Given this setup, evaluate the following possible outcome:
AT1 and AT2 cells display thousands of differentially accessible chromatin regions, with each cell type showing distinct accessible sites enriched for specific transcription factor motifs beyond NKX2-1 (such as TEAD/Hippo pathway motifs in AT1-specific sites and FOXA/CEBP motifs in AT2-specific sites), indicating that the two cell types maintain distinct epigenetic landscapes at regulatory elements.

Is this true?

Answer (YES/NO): NO